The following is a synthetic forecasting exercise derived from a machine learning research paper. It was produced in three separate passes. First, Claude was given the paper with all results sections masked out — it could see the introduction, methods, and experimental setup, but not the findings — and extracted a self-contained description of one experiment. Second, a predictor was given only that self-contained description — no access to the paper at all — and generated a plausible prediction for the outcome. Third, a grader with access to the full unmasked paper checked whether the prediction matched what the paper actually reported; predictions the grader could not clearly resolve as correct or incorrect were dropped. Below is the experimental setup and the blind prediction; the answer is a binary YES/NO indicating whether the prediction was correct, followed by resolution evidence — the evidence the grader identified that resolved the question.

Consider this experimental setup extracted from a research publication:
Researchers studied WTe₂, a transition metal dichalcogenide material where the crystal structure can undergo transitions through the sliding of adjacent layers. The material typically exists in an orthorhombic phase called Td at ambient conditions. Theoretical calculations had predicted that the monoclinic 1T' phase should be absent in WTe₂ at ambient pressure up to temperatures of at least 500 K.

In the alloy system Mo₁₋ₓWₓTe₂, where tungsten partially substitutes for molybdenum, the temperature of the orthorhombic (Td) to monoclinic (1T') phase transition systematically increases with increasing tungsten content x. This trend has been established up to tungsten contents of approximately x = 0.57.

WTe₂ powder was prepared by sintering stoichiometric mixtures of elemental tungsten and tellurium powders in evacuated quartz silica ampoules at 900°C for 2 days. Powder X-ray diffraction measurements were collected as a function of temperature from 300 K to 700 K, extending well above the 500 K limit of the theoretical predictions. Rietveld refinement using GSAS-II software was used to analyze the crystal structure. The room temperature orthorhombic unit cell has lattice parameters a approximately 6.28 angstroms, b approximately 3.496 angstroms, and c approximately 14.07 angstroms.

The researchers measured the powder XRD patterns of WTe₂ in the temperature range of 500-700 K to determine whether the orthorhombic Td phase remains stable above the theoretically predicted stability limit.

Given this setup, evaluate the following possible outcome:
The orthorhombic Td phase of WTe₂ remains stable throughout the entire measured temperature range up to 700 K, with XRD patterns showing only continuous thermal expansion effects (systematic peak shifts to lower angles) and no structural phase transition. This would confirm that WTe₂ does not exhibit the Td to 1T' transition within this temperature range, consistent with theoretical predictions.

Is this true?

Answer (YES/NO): NO